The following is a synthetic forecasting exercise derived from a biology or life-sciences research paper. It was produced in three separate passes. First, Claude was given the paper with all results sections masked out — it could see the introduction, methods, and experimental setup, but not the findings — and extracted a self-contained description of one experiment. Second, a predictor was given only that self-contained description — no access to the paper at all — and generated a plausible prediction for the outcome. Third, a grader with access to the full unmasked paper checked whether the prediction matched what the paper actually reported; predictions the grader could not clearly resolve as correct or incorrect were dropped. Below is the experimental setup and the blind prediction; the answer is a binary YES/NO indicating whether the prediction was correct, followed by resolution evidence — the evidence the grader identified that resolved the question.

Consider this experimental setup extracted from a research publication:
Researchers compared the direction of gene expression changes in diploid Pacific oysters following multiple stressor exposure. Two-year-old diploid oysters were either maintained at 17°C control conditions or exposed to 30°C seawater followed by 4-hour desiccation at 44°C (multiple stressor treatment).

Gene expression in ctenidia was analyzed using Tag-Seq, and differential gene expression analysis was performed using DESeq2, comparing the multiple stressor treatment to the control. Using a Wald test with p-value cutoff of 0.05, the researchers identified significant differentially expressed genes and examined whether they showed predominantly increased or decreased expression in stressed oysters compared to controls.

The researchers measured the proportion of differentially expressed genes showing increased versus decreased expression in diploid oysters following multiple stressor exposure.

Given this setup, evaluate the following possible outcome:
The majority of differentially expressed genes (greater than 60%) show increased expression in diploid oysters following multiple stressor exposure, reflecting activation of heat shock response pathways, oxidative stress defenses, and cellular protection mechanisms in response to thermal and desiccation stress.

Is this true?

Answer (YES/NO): NO